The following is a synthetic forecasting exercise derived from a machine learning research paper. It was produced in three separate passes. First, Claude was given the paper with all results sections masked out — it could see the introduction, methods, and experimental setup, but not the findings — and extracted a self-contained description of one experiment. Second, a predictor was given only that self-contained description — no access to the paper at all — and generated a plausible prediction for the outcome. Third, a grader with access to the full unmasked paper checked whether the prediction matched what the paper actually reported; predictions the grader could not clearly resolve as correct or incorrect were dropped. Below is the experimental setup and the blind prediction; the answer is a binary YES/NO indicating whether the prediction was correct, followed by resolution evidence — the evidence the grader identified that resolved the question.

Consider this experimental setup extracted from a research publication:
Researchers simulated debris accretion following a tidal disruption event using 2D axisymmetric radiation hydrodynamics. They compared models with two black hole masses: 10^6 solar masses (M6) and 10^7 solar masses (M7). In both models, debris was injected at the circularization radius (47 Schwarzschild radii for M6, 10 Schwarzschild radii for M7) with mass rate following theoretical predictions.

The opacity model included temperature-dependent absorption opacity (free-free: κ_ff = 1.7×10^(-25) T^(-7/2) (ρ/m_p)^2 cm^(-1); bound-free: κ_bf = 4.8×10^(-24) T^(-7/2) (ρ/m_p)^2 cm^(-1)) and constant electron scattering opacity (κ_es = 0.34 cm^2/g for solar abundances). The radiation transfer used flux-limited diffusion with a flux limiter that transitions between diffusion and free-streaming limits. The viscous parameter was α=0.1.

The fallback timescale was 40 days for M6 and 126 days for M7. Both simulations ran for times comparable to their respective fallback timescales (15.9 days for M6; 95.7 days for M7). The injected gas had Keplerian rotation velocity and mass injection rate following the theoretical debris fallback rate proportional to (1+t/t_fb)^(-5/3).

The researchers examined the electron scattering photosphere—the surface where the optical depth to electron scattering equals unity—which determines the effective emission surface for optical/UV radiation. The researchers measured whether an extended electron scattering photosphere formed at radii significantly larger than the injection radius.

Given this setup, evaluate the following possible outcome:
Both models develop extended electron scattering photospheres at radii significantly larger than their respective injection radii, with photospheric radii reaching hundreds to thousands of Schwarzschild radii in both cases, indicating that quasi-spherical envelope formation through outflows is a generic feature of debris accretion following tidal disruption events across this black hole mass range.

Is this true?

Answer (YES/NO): NO